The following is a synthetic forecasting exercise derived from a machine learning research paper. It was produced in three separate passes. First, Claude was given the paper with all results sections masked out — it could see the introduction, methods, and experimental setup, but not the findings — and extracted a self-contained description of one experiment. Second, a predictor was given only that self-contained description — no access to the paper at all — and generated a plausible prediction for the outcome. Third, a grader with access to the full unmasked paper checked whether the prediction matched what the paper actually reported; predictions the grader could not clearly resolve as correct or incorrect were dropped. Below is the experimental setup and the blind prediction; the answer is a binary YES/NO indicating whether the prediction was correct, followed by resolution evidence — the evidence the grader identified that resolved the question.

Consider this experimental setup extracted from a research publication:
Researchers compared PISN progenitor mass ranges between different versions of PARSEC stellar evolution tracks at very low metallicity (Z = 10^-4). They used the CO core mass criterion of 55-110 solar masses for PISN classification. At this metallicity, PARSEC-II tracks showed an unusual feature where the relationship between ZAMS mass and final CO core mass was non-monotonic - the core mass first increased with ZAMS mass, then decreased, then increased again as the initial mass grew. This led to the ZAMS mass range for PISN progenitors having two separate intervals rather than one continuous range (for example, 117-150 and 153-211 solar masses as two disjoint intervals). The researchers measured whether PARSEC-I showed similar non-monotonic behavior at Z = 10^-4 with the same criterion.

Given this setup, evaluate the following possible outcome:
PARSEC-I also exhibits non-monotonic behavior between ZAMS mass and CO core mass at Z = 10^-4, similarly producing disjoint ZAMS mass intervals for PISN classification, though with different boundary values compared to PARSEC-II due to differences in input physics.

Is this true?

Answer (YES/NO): NO